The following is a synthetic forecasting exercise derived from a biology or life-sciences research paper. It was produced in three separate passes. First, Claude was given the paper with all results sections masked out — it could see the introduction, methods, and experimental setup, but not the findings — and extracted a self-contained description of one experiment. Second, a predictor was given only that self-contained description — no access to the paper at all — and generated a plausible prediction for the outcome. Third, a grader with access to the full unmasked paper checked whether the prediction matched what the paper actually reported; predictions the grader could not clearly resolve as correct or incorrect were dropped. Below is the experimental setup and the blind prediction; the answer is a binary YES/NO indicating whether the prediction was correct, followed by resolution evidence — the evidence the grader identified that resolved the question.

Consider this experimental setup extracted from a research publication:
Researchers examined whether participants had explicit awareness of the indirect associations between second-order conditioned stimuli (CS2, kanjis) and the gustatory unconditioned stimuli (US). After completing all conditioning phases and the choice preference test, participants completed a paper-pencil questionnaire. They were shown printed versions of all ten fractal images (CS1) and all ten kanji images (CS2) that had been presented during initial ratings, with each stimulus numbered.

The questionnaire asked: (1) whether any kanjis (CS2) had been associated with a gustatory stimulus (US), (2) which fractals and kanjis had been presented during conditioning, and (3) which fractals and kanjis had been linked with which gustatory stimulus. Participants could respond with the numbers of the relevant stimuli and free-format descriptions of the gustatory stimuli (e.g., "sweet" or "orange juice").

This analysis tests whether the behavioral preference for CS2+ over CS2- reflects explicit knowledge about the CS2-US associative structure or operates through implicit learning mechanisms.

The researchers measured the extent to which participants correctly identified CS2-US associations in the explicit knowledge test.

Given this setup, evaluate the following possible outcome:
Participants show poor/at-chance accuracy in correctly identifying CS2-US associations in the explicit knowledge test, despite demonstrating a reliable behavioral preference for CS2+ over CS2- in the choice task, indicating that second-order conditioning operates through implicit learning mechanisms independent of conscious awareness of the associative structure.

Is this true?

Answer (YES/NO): YES